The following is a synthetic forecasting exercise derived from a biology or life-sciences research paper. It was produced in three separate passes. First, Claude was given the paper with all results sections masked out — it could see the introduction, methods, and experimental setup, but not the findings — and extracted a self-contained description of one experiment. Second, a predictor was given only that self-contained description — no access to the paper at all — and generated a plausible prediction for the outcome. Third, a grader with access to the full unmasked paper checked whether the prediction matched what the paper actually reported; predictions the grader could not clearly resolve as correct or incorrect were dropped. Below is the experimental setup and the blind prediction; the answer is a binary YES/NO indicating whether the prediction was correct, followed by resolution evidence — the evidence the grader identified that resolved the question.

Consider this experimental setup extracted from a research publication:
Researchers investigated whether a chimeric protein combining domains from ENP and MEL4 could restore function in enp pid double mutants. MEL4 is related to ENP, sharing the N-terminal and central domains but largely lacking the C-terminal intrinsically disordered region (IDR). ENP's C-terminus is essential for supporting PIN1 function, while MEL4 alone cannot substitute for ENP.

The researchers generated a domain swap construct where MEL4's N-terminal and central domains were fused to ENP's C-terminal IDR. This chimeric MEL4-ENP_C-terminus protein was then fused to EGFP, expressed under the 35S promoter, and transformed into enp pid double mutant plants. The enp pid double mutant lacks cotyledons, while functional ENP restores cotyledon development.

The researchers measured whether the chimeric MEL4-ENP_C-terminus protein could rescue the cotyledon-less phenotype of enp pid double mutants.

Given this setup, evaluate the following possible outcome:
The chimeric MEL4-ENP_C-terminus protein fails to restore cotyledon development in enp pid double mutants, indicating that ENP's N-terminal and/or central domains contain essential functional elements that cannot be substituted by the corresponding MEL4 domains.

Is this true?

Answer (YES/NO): YES